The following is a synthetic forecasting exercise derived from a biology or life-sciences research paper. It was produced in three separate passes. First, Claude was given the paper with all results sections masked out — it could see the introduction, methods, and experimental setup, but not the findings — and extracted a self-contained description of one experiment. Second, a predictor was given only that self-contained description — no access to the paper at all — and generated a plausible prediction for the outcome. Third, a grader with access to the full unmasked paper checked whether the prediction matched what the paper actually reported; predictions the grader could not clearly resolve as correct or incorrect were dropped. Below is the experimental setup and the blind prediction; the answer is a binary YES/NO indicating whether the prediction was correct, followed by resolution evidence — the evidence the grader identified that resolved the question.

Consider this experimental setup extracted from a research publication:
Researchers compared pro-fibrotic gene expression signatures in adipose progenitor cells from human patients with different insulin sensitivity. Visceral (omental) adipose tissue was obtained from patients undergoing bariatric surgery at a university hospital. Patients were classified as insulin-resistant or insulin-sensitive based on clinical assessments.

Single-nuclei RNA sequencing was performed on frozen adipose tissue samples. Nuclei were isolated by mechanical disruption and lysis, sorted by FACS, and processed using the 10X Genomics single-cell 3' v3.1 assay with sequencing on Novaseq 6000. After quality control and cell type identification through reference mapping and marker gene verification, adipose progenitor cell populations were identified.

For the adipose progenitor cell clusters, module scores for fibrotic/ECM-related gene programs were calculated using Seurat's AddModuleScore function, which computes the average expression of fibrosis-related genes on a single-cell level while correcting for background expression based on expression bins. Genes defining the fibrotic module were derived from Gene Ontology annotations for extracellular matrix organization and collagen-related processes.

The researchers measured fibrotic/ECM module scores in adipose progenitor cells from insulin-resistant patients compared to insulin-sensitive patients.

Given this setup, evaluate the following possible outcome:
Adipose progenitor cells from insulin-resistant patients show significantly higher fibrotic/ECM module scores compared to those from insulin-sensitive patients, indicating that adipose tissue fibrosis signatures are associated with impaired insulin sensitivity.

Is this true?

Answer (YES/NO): YES